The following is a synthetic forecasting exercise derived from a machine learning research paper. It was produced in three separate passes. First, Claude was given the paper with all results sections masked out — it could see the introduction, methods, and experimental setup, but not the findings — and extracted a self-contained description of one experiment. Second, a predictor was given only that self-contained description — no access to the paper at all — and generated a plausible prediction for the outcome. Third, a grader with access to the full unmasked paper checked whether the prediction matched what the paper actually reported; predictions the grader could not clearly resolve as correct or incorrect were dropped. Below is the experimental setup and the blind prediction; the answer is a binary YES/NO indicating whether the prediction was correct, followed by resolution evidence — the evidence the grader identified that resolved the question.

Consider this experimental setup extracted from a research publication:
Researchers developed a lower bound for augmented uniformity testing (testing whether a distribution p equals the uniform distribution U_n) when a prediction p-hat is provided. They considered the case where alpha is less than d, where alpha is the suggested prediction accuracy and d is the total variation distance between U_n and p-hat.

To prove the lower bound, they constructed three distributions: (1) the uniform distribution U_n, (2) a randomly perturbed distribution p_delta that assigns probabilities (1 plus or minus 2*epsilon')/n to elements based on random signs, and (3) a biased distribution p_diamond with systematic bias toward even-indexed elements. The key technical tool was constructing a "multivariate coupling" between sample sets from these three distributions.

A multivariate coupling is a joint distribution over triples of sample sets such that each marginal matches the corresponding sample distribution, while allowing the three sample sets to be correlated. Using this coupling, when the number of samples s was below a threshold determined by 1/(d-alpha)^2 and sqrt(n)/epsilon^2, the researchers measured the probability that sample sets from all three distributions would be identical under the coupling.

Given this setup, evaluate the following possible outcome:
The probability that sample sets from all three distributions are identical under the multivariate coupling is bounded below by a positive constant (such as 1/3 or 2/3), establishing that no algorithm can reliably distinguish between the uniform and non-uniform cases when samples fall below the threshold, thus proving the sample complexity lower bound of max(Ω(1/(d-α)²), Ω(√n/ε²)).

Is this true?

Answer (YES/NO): NO